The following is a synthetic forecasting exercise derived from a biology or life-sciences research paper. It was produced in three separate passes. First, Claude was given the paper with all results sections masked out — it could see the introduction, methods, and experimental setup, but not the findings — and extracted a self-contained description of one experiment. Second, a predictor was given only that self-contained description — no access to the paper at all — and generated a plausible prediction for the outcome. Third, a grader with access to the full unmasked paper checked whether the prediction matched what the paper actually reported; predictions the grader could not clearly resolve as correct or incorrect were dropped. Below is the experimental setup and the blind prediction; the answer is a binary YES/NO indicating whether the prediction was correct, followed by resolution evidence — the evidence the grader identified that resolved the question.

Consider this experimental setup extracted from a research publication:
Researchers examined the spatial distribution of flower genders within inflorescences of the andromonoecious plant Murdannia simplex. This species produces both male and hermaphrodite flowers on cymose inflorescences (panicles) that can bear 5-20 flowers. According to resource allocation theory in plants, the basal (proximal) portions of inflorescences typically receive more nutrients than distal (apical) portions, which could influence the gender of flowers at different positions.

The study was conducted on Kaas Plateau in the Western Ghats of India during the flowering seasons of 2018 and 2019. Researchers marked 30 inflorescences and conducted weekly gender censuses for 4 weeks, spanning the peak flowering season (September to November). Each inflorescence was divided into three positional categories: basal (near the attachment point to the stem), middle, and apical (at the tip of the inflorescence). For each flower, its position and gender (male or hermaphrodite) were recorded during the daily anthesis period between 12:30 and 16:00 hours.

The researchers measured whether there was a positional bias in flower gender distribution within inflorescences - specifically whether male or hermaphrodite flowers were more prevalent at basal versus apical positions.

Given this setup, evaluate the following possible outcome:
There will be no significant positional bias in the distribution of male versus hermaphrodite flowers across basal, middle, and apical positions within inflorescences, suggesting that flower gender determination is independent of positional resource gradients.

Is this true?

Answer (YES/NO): NO